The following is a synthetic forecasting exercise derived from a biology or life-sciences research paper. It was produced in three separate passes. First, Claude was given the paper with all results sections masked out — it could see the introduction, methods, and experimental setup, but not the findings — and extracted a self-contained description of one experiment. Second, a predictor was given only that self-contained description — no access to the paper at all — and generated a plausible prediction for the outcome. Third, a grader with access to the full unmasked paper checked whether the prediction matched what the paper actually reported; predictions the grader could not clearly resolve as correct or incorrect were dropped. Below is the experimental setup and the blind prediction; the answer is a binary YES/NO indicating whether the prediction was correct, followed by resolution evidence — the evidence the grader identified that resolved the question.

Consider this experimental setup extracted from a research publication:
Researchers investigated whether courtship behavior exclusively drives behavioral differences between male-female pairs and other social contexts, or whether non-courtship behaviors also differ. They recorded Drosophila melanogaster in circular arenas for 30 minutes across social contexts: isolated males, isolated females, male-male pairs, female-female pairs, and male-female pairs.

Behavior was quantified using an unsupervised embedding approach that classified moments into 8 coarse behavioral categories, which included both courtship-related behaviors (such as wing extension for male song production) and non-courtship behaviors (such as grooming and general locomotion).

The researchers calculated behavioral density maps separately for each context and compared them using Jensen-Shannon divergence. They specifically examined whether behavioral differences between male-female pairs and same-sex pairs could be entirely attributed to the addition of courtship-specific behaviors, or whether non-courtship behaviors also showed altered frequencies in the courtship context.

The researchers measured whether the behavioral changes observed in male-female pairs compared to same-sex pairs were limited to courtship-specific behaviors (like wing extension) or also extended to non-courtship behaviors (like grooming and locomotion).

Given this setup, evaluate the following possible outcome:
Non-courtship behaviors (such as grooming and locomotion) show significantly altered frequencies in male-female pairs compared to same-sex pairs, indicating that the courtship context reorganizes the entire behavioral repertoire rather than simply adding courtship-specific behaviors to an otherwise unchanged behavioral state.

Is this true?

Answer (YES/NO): YES